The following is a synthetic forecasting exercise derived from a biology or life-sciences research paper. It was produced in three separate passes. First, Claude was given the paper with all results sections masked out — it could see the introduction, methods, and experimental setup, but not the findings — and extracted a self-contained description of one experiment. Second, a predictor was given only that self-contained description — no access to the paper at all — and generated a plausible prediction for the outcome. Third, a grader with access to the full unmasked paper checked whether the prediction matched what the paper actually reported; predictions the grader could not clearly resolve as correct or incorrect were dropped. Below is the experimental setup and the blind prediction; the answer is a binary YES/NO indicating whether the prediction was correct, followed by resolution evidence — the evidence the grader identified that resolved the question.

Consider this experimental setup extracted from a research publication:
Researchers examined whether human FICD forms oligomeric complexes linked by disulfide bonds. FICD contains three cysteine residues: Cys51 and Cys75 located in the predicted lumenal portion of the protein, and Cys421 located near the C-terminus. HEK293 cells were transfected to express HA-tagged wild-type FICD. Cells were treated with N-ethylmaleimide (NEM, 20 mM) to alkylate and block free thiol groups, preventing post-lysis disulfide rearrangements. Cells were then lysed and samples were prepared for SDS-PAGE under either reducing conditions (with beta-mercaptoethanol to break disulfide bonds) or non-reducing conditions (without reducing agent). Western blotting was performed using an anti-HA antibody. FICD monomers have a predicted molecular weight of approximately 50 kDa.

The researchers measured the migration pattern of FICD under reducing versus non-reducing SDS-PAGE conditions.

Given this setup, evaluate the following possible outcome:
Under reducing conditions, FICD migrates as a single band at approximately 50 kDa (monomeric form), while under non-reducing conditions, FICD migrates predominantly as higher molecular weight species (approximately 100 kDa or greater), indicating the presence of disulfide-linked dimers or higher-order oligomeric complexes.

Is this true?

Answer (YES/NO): NO